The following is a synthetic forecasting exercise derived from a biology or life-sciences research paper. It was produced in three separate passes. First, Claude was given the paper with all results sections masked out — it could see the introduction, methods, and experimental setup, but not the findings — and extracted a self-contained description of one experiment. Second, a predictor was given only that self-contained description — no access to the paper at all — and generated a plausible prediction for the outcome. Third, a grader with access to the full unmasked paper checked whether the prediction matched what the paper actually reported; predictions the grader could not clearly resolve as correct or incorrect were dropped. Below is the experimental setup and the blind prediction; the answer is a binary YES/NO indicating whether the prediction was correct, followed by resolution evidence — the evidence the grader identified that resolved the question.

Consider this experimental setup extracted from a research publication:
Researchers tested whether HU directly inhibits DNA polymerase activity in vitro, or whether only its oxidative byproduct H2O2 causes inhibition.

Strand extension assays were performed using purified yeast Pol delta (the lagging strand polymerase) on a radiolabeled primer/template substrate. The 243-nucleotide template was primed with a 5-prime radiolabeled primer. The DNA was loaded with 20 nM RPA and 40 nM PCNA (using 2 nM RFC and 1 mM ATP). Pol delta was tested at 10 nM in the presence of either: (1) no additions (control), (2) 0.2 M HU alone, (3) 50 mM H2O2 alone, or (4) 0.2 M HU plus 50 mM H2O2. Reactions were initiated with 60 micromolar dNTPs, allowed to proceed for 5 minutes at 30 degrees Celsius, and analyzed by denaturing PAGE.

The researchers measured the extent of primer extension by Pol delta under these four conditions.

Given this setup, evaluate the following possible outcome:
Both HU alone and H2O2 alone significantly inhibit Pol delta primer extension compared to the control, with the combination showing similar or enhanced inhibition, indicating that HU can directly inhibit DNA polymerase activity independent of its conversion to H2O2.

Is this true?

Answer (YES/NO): NO